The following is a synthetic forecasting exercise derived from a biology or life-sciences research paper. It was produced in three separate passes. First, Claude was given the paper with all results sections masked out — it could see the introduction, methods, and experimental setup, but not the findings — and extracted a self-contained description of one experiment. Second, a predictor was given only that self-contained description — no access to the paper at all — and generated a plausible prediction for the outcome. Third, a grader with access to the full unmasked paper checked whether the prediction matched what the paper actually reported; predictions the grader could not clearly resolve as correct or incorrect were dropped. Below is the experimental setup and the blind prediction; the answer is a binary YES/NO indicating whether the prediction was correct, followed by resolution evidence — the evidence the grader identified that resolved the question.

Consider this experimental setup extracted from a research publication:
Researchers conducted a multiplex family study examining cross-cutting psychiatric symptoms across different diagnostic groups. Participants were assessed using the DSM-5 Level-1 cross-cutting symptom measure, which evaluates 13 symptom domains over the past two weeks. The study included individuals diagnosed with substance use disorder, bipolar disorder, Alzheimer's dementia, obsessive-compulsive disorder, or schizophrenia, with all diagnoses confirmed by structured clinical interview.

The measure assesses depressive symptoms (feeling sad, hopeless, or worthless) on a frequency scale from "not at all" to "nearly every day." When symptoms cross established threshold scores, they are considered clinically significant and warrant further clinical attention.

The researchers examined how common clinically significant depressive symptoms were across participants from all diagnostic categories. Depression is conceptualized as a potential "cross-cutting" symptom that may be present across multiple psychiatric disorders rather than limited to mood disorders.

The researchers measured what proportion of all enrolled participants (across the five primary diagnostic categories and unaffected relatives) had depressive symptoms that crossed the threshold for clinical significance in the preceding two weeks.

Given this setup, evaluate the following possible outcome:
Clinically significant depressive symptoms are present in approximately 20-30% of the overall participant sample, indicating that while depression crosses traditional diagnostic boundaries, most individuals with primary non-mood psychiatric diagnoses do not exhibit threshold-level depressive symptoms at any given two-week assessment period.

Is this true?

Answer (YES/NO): YES